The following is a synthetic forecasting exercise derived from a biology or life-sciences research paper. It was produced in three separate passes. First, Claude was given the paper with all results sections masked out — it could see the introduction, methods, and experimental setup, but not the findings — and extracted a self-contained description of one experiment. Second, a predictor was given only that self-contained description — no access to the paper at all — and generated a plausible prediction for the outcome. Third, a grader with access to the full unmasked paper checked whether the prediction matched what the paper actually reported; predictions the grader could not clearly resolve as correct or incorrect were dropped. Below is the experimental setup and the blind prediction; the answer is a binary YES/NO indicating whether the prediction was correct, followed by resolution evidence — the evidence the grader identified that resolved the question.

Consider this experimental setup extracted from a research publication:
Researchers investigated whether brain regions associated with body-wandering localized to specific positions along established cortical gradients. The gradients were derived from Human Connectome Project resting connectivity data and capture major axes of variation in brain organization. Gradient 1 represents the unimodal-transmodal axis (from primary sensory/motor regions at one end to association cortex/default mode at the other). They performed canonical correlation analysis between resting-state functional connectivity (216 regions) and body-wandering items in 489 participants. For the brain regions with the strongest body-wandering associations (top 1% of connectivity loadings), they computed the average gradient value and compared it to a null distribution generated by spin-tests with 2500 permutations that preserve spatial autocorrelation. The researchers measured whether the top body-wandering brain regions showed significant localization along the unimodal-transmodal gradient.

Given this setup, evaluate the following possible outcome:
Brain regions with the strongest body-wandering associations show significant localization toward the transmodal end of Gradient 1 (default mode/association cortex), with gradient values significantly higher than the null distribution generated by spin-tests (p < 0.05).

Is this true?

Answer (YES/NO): NO